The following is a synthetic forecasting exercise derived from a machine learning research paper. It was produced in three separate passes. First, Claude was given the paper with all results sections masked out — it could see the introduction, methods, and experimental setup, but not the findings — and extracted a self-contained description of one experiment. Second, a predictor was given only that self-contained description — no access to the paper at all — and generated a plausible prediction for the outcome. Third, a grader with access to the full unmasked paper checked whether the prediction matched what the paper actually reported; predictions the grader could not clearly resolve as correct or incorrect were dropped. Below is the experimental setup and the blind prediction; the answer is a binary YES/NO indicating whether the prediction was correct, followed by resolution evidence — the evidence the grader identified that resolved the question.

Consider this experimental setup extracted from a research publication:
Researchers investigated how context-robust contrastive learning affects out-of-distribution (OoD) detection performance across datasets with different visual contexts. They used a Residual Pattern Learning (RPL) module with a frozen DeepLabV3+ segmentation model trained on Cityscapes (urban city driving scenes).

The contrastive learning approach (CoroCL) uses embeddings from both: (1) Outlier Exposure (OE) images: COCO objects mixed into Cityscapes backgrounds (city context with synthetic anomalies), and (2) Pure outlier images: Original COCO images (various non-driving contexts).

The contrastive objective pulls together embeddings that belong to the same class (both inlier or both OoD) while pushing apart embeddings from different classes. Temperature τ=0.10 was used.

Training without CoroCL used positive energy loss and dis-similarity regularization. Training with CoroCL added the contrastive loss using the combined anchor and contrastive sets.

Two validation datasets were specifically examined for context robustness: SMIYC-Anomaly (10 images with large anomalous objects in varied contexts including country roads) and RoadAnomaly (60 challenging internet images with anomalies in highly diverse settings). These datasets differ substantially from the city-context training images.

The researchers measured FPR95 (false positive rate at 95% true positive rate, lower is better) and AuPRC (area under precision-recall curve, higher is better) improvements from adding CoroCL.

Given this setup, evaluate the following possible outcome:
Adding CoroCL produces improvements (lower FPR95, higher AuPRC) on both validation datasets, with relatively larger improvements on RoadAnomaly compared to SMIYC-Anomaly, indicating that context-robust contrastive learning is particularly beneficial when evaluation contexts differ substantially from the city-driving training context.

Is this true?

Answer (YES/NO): NO